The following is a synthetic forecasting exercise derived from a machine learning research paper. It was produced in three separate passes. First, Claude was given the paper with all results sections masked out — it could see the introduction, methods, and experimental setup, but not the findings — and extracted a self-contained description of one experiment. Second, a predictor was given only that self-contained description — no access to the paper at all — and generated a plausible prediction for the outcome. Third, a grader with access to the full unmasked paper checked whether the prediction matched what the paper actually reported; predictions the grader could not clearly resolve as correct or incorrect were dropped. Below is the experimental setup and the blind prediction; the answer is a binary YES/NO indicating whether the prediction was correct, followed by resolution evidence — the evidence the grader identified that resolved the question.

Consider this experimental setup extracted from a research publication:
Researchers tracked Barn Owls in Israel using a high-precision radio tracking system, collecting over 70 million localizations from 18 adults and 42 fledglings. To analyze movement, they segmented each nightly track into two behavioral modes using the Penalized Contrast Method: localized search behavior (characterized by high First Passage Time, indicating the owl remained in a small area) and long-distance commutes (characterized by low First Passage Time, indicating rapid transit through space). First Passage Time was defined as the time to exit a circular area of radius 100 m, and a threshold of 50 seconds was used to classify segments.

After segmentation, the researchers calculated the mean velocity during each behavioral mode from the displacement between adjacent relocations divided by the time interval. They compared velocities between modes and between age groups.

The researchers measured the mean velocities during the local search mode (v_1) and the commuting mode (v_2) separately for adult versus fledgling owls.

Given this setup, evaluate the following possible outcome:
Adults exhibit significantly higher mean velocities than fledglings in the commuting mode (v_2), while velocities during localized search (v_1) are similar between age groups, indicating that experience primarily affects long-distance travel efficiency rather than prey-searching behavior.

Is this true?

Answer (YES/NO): NO